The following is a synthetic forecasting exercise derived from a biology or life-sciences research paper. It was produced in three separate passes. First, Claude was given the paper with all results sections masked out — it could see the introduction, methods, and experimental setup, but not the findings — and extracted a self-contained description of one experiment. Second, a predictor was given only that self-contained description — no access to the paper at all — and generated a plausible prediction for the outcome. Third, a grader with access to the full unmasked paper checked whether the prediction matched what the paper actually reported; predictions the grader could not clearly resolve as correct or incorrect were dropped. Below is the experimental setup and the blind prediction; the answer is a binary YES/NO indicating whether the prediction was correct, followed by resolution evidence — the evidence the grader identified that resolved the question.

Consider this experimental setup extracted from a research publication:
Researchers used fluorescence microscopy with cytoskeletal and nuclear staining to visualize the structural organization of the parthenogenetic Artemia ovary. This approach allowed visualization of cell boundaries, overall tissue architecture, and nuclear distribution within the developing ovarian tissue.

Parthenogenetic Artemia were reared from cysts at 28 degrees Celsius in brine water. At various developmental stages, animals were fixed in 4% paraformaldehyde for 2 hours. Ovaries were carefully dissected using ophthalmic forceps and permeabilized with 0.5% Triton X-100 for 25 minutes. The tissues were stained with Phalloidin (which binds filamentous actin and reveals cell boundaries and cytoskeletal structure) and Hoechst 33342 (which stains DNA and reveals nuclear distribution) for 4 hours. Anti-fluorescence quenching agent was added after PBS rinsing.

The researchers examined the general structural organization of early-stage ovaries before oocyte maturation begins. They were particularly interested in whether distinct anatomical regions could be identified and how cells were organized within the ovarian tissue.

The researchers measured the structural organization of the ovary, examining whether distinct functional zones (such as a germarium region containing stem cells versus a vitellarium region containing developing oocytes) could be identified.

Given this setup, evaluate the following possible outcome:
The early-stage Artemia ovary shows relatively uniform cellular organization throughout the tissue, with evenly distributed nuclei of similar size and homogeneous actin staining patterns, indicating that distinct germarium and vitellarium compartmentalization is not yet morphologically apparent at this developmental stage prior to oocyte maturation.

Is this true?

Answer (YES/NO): NO